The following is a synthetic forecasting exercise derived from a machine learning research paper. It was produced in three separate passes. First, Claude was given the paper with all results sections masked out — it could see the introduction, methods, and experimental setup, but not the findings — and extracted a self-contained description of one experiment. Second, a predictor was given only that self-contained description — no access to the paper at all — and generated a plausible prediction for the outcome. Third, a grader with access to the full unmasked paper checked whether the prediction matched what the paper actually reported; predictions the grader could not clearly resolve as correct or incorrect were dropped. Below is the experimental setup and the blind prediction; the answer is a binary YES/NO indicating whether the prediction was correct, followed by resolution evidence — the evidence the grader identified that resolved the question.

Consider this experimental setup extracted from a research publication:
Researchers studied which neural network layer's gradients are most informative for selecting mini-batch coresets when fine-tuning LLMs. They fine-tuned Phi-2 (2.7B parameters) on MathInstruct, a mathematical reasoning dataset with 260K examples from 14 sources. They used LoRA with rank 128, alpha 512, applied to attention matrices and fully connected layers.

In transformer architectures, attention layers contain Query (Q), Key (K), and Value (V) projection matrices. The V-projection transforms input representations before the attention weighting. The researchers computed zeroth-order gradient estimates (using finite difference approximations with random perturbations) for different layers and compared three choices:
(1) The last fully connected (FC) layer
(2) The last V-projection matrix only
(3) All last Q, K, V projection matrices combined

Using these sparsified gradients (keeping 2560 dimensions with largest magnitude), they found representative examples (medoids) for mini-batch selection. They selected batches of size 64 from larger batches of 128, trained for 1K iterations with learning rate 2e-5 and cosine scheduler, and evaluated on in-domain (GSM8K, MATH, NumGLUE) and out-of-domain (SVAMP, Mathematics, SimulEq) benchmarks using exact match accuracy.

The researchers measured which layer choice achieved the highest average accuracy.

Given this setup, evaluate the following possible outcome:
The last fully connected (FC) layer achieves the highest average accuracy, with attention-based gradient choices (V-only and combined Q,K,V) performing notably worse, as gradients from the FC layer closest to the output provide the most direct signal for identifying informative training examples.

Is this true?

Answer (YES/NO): NO